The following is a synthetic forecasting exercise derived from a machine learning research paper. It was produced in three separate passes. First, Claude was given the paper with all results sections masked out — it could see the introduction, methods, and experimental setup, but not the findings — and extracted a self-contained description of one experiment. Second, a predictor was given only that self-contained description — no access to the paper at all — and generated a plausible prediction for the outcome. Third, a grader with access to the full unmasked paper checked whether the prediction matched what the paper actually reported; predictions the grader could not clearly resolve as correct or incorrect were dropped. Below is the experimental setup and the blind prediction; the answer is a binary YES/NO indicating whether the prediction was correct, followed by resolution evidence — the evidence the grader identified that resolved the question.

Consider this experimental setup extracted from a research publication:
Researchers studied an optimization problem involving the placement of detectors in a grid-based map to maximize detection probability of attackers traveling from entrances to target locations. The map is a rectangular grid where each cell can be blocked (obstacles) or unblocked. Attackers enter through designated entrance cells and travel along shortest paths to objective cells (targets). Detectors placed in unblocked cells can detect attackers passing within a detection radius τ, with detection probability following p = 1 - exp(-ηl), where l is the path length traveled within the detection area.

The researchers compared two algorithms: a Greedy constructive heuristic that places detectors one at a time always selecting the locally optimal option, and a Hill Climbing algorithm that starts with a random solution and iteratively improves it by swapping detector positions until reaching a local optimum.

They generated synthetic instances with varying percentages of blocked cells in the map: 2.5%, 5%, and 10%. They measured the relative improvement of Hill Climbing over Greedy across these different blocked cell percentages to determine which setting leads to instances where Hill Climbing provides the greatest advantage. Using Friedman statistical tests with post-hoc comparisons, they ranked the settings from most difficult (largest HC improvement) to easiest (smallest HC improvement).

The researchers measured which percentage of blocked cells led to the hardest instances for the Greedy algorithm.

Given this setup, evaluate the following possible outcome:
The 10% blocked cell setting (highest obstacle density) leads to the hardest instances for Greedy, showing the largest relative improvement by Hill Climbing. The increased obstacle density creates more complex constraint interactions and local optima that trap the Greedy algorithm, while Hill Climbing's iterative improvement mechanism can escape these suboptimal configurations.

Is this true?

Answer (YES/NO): NO